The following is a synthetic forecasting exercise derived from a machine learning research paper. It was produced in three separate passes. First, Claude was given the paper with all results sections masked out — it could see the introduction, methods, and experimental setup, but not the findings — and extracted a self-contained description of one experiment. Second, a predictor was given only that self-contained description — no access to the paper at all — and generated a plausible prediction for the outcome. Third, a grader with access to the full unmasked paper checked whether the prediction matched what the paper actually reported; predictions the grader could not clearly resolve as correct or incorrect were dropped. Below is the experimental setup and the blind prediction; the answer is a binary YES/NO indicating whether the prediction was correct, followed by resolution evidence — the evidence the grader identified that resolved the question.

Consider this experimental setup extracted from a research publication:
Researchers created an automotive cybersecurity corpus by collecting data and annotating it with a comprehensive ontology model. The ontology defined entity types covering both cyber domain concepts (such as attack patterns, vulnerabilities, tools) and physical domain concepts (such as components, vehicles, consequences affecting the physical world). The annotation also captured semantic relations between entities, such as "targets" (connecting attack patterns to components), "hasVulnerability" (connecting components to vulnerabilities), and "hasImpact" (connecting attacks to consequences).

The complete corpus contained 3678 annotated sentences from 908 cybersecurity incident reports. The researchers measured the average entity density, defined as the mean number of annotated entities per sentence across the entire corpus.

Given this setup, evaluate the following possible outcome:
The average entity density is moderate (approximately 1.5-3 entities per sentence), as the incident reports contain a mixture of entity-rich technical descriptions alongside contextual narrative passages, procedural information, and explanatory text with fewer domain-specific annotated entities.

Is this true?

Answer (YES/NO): YES